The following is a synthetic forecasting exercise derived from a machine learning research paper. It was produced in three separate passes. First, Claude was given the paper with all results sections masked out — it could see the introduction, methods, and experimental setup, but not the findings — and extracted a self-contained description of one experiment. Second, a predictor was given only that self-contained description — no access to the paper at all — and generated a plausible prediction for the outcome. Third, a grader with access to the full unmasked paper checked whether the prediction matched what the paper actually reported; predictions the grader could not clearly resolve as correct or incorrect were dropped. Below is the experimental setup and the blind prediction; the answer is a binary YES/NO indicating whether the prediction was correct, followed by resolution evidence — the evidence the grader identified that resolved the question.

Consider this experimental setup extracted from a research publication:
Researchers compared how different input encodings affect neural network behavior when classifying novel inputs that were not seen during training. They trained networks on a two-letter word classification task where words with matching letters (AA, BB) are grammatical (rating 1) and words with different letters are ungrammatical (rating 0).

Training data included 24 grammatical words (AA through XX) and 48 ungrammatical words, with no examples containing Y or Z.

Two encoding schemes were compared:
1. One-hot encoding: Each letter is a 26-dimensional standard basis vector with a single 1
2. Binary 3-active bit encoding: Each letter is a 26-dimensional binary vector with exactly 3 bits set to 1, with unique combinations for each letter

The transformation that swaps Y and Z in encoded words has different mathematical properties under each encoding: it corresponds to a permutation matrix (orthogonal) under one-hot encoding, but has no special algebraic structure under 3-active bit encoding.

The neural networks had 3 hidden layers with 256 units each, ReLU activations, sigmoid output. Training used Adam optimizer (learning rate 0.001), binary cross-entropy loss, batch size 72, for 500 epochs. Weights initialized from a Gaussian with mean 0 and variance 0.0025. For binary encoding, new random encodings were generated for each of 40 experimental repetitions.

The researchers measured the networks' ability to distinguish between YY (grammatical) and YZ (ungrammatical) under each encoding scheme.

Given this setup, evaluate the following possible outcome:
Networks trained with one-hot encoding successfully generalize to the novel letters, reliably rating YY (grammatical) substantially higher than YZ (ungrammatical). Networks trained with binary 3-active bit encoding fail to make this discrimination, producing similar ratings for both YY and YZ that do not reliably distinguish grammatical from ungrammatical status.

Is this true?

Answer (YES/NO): NO